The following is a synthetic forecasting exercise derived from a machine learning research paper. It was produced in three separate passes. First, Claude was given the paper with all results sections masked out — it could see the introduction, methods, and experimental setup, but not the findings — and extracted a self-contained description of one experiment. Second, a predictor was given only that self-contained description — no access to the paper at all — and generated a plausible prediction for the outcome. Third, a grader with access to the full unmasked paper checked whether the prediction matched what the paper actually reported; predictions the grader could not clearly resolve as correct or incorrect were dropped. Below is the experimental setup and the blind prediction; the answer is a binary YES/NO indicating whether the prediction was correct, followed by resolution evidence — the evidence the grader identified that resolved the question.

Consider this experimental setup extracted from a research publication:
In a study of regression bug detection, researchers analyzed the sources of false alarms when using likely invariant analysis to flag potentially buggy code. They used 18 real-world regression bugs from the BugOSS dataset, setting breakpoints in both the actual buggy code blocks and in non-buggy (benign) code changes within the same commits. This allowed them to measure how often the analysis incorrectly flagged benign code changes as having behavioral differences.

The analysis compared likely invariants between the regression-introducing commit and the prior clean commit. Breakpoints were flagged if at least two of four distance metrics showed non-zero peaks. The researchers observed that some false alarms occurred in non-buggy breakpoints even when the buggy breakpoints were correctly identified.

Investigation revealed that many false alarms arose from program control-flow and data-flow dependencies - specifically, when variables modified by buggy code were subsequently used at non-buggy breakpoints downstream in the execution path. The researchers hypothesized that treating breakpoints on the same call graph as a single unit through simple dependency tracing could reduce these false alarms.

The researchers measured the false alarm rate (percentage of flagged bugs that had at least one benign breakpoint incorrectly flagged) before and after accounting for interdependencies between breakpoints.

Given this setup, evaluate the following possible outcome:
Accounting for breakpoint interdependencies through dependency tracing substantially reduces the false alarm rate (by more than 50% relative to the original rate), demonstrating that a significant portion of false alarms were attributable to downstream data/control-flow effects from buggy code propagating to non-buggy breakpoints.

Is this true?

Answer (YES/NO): YES